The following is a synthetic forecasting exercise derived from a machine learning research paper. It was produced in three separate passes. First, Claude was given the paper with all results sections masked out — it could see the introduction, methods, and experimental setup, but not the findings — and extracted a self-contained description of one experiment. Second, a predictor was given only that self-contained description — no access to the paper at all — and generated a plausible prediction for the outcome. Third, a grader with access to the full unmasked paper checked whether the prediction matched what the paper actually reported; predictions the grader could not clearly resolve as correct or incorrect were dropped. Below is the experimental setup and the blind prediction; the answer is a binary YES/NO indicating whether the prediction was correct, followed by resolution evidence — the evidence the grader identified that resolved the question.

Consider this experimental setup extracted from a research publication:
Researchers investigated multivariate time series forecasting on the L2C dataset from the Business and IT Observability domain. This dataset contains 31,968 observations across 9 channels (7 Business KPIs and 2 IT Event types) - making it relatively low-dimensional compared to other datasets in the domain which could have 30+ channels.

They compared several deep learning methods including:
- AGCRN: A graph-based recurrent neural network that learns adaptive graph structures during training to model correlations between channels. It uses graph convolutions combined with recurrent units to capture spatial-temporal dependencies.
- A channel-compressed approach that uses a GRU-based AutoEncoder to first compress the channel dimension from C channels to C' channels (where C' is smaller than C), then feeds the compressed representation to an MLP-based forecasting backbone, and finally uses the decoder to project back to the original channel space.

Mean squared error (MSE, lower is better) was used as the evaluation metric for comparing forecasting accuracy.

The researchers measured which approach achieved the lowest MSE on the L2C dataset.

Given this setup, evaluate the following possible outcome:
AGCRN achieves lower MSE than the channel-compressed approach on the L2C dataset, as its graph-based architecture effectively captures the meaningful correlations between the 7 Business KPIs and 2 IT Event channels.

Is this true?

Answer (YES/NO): YES